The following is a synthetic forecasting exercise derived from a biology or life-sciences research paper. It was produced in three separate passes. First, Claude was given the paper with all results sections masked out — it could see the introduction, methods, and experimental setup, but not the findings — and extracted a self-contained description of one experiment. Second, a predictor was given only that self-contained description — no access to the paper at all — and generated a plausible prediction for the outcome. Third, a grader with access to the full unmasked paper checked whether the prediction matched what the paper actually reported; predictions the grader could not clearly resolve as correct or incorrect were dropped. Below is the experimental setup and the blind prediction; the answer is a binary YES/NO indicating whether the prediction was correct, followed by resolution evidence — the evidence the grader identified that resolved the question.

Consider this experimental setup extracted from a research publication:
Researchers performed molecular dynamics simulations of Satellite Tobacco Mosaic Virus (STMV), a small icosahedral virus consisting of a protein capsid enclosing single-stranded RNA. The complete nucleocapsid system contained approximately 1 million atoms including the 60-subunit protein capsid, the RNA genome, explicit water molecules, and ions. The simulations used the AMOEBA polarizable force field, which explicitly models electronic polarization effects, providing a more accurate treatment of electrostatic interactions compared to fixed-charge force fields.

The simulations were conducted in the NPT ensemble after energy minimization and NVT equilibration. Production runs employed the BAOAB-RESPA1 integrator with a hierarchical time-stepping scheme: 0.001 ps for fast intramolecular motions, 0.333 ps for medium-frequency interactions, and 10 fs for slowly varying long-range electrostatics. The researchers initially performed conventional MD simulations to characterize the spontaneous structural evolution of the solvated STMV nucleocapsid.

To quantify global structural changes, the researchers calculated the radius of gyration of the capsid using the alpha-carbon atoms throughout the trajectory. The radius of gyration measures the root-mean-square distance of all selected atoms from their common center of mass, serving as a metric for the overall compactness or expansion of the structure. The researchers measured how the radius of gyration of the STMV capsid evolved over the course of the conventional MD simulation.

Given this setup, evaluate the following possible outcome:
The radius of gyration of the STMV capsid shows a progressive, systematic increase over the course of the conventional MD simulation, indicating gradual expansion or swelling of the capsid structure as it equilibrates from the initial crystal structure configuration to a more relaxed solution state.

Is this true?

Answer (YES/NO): YES